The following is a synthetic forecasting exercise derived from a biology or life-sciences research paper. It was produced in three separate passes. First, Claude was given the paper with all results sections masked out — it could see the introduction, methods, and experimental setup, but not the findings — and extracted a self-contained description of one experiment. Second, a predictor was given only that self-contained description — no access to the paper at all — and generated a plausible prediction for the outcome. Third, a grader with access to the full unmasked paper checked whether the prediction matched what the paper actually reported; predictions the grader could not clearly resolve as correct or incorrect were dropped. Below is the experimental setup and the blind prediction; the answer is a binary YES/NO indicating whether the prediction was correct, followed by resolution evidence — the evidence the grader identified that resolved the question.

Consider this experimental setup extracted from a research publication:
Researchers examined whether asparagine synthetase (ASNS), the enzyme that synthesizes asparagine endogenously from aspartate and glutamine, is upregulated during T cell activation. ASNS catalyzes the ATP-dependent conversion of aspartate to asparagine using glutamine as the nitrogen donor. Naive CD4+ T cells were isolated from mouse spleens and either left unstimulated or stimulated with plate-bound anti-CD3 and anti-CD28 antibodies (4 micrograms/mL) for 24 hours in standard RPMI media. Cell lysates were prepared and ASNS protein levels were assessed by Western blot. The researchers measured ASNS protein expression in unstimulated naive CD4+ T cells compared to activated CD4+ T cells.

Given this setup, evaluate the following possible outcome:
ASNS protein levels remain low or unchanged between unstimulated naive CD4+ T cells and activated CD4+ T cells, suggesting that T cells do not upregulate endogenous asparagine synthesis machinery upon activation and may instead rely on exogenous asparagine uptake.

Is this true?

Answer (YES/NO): NO